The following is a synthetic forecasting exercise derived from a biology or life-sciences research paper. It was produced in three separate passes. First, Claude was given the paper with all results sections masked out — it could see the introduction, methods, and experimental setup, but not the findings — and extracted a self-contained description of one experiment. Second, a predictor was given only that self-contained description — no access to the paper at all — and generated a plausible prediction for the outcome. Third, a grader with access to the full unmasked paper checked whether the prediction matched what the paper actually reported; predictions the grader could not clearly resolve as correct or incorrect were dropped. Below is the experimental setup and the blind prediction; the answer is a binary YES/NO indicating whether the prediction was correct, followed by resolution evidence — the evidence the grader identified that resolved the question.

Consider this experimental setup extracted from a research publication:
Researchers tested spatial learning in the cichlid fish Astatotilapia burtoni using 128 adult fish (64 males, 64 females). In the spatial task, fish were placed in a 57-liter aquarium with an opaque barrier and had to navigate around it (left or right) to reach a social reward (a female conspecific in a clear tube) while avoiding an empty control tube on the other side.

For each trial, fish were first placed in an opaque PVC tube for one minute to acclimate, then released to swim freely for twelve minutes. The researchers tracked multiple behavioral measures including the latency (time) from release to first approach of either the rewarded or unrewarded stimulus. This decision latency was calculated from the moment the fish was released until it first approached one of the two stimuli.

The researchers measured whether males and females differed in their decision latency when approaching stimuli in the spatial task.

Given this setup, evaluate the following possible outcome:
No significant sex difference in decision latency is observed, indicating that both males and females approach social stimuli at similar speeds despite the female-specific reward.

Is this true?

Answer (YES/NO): NO